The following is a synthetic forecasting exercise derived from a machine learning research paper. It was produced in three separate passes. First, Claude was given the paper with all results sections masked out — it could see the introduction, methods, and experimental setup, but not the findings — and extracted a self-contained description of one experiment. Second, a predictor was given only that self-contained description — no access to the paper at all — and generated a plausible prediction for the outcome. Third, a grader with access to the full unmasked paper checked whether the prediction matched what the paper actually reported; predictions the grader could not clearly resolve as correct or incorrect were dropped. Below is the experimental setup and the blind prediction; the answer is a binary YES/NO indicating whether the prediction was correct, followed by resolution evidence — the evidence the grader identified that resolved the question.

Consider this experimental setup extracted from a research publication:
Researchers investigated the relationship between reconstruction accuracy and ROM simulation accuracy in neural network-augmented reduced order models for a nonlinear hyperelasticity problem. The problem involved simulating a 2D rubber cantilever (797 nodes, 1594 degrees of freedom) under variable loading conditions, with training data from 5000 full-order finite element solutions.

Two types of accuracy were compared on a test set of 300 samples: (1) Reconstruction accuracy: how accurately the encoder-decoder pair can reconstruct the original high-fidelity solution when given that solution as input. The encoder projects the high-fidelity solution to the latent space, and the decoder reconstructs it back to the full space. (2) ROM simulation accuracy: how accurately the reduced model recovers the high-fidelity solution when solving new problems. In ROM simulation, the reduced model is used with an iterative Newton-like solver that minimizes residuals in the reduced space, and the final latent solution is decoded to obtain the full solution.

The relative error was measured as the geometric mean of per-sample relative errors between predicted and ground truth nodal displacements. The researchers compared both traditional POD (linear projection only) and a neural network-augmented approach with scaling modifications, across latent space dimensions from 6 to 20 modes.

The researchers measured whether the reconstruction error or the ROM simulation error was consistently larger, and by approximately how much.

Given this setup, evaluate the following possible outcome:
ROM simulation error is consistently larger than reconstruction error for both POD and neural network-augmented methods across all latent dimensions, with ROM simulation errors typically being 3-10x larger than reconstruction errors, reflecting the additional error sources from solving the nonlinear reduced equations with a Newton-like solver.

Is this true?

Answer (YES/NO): YES